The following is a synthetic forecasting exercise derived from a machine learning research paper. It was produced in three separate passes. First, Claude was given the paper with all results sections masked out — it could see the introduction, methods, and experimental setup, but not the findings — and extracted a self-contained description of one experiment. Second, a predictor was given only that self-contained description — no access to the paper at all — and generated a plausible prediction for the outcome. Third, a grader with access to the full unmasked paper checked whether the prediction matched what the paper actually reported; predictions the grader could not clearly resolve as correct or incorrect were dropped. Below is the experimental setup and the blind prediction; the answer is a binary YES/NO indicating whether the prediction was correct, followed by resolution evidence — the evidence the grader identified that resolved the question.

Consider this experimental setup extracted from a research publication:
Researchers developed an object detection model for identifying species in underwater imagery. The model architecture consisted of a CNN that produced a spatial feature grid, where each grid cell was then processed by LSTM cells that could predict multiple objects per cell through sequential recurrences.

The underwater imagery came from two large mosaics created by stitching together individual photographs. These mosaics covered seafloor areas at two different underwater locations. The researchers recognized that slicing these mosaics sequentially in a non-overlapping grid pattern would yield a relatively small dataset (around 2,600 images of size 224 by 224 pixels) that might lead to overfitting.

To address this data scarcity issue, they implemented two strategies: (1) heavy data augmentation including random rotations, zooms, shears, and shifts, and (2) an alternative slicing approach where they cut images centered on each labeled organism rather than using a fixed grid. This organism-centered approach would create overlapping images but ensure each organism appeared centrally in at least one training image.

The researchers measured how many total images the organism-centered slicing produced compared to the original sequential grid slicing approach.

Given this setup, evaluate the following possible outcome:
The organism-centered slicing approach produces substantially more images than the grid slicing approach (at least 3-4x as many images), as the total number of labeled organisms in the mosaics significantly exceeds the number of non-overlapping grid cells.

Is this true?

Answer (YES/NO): YES